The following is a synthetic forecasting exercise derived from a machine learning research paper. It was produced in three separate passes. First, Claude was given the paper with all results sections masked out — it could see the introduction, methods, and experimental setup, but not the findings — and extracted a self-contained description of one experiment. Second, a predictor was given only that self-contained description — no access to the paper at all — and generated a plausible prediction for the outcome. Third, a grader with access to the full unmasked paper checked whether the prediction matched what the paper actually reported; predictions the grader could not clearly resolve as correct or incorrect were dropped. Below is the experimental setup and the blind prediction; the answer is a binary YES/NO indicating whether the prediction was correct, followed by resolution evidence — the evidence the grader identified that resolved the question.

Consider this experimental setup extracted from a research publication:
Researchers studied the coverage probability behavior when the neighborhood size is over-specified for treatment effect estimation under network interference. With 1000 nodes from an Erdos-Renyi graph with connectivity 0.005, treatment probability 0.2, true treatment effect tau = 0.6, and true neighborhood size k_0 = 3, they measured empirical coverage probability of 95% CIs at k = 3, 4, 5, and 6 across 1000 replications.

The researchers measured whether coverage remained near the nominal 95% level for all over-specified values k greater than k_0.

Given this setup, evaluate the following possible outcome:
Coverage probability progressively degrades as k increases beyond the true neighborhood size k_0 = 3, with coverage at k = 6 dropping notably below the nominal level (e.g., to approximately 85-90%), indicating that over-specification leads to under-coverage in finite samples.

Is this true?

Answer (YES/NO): NO